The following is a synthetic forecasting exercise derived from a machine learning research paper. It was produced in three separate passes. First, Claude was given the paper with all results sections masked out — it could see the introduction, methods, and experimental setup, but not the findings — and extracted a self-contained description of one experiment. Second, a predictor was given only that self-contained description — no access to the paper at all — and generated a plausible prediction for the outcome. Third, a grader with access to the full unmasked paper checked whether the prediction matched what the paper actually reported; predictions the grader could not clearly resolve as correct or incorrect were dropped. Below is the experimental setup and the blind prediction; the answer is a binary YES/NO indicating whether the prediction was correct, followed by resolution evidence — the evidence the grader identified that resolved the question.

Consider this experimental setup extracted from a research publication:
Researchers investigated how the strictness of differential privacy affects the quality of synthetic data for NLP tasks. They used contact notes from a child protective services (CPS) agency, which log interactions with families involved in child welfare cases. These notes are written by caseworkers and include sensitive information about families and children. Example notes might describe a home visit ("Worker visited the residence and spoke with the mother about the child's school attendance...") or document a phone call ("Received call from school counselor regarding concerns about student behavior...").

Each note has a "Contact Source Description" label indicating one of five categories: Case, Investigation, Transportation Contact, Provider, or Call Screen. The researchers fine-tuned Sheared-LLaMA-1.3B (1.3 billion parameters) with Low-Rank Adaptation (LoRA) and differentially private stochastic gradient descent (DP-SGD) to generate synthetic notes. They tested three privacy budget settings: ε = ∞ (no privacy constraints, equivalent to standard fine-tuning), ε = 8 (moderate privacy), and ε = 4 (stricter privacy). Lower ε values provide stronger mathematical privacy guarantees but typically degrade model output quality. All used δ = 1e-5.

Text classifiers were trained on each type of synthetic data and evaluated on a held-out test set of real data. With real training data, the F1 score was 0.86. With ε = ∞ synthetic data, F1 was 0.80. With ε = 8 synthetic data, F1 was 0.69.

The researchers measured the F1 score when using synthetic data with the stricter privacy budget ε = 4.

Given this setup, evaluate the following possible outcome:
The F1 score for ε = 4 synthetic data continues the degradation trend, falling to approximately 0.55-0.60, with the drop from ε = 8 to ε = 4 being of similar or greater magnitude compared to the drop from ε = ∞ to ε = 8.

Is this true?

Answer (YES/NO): NO